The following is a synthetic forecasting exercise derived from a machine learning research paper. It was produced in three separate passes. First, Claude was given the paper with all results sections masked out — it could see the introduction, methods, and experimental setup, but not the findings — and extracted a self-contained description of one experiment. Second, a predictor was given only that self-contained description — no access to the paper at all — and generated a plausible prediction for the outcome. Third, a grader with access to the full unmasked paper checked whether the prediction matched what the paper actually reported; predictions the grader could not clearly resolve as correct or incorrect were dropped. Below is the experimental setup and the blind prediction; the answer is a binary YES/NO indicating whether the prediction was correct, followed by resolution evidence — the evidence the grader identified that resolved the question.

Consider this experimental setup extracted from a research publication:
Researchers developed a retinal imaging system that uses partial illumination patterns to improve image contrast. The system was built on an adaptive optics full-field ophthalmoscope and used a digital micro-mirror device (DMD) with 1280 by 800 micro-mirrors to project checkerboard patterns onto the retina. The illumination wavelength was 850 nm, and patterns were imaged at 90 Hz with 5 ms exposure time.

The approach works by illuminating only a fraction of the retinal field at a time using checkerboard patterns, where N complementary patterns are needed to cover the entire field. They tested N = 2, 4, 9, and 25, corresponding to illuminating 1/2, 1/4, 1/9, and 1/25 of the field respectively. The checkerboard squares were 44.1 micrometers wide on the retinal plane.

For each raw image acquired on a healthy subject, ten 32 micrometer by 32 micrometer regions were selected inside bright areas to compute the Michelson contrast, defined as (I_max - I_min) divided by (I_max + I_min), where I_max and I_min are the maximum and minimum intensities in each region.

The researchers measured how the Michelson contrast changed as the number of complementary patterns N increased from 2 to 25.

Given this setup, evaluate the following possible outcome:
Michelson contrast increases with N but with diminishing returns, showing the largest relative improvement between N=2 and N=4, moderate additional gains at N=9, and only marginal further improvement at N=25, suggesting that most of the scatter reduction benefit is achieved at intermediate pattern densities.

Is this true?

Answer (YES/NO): NO